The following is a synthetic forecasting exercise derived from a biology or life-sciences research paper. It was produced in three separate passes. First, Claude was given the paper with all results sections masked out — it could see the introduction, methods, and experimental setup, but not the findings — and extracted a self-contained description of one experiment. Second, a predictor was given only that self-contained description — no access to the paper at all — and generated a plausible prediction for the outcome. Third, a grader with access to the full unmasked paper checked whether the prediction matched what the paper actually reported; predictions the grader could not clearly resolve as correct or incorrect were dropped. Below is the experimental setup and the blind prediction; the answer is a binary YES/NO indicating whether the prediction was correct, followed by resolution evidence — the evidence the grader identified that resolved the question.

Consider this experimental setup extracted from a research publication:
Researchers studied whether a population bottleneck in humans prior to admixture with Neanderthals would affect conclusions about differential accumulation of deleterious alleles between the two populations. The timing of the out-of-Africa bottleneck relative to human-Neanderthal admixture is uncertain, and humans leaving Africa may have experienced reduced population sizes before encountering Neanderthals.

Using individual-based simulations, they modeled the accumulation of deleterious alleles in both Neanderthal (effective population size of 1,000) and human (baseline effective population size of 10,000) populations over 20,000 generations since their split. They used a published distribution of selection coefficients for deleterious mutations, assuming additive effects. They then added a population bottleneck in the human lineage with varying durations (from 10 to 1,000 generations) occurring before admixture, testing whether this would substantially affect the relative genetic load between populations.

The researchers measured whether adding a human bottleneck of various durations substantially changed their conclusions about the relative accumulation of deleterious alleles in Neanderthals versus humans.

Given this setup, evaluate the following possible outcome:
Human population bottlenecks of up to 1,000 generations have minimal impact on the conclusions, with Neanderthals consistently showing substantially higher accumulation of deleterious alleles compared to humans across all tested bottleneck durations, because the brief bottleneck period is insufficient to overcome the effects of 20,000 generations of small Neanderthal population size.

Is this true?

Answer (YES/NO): YES